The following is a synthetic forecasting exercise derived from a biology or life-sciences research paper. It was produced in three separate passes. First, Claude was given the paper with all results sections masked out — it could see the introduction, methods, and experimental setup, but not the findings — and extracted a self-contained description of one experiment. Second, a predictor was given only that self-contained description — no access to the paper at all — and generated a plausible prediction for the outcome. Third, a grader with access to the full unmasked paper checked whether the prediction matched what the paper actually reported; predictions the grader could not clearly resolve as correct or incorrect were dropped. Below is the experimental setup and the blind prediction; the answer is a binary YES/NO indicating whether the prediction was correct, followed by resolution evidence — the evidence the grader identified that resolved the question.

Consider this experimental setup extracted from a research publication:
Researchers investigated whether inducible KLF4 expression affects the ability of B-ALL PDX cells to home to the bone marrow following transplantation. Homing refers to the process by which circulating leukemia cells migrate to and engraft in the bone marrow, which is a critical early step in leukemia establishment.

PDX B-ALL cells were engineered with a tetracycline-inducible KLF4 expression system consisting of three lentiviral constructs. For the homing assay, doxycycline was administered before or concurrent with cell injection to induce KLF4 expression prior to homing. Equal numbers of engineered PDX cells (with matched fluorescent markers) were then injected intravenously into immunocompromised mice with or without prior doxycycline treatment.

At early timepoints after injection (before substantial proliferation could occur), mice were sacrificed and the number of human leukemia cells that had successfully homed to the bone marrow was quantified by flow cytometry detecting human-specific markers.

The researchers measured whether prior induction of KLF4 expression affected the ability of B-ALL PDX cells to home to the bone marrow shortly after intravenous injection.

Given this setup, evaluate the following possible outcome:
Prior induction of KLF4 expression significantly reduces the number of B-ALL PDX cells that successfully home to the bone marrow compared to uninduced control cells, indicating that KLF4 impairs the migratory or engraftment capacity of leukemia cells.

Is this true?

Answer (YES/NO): YES